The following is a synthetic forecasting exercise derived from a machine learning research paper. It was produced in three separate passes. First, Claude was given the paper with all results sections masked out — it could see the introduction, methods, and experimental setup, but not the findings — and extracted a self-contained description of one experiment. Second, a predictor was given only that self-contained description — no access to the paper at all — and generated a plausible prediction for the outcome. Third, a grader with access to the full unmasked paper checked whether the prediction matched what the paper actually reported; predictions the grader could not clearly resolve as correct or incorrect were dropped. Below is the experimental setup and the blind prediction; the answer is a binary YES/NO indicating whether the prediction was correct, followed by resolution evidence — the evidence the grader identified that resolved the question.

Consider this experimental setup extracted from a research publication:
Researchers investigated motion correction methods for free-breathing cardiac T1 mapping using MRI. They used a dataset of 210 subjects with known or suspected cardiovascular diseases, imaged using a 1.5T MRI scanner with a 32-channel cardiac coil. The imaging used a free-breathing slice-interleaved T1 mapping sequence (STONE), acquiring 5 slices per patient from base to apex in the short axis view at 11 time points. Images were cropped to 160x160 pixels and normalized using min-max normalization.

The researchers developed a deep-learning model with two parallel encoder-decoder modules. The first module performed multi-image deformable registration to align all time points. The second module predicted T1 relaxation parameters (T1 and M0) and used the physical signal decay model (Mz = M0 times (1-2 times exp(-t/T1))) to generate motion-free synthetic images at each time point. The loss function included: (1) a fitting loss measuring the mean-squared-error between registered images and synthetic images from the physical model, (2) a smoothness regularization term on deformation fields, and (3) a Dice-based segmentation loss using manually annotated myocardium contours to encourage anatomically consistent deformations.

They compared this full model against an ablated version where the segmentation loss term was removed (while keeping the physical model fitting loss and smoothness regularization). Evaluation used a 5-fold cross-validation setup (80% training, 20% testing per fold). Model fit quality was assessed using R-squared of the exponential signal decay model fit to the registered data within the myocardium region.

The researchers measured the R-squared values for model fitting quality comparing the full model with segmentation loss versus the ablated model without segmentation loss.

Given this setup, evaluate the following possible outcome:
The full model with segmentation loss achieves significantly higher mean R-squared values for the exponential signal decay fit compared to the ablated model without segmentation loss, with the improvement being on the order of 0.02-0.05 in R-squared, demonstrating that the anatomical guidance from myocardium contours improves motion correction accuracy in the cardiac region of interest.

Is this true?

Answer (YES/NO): NO